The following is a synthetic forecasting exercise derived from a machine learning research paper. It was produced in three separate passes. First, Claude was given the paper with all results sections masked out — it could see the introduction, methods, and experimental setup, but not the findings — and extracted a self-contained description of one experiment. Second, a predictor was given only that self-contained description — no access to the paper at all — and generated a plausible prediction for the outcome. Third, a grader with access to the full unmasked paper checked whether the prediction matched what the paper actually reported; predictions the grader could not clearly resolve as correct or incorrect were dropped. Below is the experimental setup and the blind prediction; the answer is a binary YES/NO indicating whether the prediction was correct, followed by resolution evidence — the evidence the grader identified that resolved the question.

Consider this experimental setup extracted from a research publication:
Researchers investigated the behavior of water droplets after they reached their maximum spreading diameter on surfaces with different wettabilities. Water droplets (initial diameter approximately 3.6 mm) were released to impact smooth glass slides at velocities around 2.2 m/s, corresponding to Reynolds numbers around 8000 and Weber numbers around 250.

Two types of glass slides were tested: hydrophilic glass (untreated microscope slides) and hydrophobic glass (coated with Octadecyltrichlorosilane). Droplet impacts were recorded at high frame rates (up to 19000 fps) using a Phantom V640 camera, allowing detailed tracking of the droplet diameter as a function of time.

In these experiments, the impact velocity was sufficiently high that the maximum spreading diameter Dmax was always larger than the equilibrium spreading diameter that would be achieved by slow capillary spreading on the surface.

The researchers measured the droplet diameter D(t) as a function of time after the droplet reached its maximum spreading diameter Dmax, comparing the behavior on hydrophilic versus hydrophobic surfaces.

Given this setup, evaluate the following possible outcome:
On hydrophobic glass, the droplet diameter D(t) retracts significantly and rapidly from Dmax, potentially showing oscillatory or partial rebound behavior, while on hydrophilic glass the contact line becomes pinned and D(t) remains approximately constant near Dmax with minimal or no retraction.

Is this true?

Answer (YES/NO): YES